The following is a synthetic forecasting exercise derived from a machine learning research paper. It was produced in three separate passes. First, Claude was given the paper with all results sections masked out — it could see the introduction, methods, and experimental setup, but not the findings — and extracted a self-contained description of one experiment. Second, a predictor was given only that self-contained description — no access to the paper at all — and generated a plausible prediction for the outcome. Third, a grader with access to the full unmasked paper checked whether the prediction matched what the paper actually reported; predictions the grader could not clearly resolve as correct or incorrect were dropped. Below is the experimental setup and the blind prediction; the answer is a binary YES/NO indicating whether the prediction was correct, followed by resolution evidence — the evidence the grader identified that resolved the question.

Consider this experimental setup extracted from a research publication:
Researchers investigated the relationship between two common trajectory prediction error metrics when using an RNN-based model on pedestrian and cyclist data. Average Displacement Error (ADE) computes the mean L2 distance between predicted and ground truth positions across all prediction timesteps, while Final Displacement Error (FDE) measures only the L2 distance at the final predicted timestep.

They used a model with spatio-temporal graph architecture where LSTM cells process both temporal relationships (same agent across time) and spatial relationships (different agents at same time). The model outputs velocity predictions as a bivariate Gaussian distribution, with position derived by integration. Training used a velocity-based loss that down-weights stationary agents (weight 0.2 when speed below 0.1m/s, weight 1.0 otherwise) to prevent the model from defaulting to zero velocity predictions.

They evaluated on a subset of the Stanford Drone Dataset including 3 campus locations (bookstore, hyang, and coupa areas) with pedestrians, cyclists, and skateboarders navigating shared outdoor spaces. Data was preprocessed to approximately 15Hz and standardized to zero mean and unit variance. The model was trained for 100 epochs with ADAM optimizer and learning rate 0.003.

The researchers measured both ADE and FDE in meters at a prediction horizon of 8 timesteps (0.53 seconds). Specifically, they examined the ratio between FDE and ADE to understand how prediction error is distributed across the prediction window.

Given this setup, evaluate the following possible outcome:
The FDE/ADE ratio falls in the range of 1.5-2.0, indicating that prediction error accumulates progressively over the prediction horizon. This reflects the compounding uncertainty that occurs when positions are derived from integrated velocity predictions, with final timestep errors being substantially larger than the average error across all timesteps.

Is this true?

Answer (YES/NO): NO